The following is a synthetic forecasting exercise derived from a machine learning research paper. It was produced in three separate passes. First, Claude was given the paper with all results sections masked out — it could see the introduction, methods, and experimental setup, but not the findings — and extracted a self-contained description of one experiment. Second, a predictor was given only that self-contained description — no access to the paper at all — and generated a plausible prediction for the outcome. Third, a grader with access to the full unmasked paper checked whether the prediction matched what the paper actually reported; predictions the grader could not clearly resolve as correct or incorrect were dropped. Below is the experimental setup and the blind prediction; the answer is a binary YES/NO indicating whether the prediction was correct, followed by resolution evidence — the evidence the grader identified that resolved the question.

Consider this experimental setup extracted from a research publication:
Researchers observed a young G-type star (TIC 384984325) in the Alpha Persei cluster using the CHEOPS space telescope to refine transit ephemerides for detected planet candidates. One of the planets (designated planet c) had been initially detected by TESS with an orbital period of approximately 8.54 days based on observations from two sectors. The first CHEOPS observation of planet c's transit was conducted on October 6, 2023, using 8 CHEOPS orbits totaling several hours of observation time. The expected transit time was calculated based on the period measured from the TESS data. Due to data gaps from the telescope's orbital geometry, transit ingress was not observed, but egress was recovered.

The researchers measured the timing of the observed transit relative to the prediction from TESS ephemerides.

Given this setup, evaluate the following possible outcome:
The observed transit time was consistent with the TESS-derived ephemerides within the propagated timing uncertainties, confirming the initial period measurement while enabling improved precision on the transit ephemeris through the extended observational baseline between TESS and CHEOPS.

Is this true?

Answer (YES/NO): NO